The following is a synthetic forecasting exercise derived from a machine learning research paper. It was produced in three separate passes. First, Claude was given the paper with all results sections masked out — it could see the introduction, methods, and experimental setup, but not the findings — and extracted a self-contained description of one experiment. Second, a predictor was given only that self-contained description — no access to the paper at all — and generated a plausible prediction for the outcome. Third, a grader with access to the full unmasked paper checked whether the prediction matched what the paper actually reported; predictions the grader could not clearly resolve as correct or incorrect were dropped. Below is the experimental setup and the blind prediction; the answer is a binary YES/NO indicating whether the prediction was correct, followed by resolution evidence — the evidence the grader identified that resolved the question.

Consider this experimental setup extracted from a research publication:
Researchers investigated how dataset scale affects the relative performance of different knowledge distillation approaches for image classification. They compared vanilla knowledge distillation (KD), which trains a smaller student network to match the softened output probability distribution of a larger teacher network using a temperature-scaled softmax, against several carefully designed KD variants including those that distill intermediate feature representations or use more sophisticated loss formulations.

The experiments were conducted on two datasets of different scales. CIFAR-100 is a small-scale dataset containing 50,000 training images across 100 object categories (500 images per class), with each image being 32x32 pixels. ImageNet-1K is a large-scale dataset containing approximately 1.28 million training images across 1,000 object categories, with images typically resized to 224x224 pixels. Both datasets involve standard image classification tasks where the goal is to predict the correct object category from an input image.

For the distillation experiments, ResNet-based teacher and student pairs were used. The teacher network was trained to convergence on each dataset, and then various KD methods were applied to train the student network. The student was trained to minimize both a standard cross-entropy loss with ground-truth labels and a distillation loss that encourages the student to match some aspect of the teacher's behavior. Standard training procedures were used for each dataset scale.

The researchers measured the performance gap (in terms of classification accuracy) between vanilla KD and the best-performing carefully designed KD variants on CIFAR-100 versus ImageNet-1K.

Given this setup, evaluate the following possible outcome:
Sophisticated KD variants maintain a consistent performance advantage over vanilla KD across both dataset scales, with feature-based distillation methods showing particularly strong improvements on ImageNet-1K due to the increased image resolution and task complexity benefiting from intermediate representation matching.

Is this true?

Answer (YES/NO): NO